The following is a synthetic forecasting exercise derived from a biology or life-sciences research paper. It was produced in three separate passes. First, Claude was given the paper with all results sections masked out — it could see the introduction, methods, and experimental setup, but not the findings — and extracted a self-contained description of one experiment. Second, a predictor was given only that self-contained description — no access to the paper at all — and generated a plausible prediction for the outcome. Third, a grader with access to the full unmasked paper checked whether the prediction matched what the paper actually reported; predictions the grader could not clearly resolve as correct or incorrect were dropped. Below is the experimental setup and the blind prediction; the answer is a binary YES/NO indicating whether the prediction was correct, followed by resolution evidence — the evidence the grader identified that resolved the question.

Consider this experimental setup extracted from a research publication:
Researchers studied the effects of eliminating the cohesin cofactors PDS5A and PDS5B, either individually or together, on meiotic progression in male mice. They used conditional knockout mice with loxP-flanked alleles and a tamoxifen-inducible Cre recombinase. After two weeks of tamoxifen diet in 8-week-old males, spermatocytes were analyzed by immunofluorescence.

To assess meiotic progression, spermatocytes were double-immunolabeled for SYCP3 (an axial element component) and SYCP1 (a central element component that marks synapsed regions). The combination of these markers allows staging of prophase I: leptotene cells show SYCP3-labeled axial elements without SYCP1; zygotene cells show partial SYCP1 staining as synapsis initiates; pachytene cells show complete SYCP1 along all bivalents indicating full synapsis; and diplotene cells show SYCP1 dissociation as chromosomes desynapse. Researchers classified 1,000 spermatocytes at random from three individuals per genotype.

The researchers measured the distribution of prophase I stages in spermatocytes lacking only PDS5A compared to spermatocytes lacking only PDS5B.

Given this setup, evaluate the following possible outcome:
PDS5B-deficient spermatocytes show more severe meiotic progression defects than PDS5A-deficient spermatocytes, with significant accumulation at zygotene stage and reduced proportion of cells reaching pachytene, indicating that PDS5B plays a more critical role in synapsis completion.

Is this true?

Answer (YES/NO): NO